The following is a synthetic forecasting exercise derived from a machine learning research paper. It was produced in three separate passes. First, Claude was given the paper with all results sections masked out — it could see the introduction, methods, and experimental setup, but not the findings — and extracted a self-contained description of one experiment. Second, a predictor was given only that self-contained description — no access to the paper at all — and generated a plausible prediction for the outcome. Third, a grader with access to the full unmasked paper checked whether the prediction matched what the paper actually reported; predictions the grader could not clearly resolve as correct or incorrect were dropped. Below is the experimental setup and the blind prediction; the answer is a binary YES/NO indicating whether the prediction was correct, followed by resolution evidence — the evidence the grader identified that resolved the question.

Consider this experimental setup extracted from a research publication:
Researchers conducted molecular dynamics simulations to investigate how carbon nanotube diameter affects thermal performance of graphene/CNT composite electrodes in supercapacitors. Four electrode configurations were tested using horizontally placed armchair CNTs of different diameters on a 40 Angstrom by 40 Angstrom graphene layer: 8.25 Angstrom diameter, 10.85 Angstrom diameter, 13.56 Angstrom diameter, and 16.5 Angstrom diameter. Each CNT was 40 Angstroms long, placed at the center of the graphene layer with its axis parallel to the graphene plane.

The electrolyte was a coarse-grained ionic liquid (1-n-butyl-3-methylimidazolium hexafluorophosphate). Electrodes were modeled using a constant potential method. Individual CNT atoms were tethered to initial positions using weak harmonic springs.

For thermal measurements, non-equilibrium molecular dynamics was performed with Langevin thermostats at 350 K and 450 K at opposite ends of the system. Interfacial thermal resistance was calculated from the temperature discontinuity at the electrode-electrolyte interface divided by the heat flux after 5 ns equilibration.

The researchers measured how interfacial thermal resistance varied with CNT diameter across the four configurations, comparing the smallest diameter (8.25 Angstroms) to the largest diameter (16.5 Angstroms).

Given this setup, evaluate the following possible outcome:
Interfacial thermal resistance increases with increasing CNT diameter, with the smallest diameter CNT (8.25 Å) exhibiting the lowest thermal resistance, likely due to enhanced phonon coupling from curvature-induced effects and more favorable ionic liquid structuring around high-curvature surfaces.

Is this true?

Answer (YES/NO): NO